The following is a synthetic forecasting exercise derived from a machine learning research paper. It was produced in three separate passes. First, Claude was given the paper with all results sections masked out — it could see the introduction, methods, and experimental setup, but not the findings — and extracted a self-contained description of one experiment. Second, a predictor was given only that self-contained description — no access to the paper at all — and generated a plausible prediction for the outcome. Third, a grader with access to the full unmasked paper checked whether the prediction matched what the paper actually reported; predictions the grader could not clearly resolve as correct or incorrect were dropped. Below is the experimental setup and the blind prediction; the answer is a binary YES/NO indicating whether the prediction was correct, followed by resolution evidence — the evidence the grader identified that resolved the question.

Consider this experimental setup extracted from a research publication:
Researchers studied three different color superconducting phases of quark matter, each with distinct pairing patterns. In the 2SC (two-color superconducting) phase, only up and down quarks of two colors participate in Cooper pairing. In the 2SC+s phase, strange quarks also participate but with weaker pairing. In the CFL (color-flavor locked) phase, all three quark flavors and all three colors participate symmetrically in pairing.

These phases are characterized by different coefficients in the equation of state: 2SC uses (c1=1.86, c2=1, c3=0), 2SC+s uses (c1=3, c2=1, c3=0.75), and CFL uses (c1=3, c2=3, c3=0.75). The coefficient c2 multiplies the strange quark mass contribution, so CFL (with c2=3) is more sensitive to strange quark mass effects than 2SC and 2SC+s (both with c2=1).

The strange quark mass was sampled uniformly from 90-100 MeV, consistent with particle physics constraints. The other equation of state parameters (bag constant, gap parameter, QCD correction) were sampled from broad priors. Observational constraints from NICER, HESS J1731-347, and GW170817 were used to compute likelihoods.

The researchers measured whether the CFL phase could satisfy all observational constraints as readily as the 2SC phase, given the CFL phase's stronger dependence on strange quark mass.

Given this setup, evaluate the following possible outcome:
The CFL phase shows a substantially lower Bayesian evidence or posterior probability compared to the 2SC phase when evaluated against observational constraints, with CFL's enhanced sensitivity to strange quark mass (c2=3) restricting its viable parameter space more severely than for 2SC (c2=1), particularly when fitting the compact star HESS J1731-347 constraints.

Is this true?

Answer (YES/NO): NO